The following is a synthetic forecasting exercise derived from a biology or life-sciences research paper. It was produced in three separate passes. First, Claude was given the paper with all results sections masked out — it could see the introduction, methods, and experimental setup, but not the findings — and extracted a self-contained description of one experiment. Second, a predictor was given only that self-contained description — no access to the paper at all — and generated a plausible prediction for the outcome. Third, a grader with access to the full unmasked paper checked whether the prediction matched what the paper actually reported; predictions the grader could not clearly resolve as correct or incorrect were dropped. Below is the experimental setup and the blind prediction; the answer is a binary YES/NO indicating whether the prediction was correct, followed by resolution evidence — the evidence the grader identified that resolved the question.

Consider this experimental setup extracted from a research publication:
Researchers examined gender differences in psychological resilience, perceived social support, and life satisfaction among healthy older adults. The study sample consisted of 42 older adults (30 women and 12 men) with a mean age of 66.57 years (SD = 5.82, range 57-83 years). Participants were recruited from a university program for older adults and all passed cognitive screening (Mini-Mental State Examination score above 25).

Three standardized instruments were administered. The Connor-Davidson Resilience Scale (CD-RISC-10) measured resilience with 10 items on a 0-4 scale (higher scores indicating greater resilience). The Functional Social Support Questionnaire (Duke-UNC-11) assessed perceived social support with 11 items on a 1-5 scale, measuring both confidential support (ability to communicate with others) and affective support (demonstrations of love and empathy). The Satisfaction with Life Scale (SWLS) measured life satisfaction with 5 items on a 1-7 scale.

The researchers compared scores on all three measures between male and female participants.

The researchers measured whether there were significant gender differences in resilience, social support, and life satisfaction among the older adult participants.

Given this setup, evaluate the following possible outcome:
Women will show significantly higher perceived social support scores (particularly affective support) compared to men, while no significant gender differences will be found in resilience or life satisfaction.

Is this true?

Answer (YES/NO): NO